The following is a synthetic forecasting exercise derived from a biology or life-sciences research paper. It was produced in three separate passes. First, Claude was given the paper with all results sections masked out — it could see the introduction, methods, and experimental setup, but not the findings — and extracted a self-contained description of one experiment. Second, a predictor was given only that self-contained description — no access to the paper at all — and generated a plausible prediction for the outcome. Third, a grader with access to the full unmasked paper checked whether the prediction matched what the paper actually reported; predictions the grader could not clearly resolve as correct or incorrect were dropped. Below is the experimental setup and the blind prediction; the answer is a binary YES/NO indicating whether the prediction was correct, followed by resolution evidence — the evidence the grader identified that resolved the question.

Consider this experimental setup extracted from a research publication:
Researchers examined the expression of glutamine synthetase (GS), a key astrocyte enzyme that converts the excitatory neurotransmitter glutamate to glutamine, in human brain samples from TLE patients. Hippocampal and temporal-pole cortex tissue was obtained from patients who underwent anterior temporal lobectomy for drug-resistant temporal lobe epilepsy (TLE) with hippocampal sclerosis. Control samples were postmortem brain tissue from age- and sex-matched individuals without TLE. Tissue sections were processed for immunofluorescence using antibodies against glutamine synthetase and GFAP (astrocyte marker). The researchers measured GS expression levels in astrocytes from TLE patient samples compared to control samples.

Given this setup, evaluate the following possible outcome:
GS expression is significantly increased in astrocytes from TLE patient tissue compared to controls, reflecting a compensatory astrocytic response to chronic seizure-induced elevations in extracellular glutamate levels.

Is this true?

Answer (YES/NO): NO